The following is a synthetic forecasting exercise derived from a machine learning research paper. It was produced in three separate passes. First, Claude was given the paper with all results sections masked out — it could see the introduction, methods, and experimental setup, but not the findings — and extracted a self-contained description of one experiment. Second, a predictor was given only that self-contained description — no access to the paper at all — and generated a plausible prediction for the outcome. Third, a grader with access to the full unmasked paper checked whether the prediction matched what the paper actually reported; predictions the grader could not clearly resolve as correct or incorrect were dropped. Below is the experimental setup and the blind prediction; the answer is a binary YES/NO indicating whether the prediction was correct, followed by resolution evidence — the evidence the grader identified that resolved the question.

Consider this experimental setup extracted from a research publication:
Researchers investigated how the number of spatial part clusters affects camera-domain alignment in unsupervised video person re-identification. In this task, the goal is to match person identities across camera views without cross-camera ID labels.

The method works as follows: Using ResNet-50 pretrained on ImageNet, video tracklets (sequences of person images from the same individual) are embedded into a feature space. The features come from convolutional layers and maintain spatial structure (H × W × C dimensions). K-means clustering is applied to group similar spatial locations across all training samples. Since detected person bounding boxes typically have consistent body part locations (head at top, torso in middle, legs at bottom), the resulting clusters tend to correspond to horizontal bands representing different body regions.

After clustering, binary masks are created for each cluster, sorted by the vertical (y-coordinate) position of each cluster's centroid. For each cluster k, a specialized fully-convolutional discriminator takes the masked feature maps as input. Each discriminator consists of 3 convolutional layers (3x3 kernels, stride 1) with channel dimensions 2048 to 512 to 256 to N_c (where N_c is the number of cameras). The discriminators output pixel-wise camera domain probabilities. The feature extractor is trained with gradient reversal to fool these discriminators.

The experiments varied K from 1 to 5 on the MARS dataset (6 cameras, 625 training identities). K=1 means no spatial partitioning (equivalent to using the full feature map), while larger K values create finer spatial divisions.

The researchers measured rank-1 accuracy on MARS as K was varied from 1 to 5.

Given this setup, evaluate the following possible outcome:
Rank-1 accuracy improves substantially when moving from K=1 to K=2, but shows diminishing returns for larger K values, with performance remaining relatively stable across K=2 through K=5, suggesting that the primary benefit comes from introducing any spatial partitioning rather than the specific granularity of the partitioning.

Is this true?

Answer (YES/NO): NO